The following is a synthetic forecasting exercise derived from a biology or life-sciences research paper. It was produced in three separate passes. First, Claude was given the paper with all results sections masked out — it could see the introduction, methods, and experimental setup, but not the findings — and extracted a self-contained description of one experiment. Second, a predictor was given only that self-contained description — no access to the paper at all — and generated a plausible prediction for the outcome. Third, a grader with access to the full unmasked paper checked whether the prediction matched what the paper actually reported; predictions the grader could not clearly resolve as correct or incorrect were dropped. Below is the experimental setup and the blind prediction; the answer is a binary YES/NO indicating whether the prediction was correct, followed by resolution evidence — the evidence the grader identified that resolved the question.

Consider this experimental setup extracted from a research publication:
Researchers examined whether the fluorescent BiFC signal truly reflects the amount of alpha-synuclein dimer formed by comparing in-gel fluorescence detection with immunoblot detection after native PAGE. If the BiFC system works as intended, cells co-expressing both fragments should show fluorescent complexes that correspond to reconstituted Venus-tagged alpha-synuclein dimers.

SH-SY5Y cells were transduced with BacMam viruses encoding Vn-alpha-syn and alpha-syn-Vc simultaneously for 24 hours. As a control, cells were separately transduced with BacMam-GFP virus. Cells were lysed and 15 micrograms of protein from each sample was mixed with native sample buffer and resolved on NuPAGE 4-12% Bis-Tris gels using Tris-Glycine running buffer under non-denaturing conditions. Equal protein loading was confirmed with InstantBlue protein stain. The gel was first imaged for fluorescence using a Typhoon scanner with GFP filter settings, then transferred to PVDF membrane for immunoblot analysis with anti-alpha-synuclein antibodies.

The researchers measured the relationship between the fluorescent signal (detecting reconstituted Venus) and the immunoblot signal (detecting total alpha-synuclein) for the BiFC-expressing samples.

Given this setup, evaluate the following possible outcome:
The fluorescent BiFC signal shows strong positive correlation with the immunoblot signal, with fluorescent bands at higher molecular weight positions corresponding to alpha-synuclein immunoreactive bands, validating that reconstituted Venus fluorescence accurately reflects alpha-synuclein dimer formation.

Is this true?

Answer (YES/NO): NO